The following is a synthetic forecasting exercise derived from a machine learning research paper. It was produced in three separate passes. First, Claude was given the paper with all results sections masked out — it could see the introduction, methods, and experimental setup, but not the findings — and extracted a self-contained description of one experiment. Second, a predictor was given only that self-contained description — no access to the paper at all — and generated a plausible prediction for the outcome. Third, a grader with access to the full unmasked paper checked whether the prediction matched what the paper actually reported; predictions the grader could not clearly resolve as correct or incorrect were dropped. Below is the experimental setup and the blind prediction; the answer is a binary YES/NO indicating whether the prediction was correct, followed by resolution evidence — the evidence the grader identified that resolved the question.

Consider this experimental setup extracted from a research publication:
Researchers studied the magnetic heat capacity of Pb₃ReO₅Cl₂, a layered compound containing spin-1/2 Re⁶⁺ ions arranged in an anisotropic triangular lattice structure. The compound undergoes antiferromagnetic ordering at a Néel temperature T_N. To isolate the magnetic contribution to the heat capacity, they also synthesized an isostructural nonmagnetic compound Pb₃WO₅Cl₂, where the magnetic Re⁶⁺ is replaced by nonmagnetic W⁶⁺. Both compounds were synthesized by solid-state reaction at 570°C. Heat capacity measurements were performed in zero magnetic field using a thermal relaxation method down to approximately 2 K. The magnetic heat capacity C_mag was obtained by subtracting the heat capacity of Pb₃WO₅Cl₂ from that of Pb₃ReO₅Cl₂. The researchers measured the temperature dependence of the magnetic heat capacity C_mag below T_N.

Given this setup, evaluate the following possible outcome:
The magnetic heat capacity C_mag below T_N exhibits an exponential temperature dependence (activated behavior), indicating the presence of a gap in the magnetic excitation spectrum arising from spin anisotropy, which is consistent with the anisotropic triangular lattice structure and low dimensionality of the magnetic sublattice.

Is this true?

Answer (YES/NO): NO